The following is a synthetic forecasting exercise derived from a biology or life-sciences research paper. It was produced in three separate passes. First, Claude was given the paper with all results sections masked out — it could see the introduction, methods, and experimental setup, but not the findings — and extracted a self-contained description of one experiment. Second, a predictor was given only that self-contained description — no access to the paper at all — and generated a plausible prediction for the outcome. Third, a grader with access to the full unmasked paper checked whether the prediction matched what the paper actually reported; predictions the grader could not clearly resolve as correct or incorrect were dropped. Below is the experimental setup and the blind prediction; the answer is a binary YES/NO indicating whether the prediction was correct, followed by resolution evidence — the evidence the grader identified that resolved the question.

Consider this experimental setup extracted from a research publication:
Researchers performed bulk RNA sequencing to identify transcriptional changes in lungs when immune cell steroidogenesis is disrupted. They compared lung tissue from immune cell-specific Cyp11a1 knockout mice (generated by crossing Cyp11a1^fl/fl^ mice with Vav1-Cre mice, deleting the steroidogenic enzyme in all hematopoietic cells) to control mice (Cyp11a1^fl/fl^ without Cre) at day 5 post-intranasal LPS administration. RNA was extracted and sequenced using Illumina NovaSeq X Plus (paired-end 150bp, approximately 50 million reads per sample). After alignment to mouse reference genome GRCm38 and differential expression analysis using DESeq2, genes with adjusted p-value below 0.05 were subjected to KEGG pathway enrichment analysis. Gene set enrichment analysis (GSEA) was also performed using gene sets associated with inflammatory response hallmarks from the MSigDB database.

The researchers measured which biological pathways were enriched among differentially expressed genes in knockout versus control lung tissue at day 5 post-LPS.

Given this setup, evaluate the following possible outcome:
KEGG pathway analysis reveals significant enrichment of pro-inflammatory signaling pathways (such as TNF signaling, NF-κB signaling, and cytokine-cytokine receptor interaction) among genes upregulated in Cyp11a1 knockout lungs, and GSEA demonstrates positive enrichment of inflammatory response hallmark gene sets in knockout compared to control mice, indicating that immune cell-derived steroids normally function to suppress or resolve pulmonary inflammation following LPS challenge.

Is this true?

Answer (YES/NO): YES